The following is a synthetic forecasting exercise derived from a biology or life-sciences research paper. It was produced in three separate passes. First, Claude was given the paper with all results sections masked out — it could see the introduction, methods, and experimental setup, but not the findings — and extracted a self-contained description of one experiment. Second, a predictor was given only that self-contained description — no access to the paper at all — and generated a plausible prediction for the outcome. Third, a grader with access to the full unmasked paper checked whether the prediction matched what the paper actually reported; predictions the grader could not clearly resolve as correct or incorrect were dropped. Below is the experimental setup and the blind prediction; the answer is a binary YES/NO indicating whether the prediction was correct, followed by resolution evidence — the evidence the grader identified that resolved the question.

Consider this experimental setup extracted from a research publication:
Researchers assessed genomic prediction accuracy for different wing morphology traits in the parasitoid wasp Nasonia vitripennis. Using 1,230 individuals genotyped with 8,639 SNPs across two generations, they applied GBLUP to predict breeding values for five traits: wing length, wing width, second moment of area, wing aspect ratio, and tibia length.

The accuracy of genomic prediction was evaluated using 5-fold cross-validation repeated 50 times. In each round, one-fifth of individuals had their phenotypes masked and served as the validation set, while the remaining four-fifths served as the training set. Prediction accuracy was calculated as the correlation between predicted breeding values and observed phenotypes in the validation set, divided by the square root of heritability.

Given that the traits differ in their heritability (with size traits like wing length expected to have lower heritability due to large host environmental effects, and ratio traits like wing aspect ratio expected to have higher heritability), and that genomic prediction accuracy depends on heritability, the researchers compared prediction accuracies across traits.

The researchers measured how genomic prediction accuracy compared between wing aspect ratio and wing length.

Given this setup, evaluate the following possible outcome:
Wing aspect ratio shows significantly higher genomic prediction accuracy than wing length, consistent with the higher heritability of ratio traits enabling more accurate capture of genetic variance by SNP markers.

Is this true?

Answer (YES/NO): NO